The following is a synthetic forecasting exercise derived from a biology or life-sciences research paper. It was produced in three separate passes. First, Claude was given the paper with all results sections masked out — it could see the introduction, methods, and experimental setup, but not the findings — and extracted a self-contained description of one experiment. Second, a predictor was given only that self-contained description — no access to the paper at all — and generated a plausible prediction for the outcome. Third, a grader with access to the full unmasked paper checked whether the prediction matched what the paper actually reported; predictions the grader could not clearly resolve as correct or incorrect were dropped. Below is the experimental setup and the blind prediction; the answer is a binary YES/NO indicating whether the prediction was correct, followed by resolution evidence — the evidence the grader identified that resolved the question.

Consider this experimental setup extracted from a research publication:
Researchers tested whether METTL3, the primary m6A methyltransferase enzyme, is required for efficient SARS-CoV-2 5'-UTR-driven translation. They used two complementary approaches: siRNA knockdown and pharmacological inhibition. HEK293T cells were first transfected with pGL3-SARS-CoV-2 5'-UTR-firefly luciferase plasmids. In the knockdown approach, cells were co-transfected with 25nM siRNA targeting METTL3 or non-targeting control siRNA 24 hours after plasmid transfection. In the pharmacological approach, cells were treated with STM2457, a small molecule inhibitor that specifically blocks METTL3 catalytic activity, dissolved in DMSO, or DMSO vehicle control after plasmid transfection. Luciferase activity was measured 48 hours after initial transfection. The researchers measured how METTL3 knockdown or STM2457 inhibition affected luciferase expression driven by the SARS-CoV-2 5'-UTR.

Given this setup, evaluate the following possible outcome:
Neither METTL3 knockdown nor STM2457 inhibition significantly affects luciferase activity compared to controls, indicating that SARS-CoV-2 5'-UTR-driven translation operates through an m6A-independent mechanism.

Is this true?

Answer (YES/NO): NO